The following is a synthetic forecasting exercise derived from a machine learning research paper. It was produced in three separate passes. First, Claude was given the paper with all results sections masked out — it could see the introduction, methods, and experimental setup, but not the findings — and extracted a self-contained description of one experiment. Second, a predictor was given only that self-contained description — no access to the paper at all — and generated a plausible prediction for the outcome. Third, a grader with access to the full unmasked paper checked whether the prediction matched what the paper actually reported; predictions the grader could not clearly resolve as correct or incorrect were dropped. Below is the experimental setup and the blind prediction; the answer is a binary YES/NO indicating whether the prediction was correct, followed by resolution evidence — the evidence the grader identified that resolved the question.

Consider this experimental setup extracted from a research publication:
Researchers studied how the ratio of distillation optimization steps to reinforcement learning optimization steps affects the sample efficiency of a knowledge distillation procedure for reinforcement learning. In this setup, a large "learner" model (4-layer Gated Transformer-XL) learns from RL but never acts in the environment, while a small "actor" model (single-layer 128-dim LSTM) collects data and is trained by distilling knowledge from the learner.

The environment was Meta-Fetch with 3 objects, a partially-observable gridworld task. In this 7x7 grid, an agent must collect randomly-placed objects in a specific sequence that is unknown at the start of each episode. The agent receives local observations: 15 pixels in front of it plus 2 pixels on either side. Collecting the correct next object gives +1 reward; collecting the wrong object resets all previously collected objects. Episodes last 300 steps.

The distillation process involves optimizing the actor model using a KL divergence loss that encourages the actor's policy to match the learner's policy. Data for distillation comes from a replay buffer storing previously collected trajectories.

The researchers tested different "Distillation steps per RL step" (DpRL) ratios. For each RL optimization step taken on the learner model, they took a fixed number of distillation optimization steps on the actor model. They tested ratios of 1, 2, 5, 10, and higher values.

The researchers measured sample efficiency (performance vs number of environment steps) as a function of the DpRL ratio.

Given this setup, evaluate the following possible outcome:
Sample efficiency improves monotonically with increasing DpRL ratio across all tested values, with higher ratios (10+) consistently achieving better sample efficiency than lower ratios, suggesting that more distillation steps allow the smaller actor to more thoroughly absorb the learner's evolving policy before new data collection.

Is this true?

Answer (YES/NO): NO